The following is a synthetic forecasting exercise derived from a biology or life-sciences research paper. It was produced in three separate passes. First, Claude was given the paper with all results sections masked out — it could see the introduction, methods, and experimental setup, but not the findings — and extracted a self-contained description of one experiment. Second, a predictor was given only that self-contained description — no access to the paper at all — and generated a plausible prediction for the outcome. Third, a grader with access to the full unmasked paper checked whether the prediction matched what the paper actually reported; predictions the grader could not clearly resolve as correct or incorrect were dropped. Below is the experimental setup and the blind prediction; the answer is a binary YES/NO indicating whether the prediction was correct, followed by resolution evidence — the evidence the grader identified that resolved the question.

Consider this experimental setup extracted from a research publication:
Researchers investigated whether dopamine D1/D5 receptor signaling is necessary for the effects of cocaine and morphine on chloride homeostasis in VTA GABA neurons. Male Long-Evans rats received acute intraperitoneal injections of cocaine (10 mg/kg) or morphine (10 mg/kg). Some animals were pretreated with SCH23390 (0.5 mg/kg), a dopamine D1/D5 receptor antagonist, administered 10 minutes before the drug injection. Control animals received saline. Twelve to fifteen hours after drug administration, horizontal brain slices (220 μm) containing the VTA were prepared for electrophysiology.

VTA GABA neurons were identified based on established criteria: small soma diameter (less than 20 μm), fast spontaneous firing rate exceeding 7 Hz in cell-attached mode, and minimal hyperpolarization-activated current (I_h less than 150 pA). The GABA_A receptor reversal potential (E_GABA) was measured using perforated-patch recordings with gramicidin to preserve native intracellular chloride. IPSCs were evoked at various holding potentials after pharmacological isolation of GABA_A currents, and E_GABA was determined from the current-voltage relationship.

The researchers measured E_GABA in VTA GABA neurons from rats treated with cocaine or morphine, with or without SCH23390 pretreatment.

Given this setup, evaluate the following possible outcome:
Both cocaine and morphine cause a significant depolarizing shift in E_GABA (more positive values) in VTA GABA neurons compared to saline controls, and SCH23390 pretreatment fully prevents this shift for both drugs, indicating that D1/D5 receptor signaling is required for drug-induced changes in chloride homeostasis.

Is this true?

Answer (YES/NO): YES